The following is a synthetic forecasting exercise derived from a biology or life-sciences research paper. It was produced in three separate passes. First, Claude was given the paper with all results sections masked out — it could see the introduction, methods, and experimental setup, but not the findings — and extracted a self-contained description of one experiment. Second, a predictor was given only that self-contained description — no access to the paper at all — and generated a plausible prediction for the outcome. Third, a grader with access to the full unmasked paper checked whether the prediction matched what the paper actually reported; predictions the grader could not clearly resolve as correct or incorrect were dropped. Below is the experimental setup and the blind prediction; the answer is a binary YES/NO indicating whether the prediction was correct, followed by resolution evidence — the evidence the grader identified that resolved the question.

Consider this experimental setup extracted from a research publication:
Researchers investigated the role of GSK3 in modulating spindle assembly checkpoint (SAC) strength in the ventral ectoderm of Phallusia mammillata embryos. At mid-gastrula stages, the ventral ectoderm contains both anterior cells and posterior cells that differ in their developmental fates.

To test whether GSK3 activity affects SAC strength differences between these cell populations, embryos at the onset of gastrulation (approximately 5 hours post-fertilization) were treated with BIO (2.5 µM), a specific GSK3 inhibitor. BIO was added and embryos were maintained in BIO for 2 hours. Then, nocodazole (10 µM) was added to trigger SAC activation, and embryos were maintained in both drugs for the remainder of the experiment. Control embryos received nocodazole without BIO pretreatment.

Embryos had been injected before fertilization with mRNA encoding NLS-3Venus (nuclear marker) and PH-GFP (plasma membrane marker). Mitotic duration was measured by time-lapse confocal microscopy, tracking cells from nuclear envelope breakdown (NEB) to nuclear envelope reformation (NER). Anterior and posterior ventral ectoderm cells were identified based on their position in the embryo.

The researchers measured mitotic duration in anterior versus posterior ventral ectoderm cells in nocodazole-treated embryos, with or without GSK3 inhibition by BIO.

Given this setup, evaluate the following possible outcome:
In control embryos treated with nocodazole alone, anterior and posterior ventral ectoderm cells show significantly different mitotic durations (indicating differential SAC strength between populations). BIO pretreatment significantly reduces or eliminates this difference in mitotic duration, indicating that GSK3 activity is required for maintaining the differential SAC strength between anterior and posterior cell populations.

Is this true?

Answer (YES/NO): YES